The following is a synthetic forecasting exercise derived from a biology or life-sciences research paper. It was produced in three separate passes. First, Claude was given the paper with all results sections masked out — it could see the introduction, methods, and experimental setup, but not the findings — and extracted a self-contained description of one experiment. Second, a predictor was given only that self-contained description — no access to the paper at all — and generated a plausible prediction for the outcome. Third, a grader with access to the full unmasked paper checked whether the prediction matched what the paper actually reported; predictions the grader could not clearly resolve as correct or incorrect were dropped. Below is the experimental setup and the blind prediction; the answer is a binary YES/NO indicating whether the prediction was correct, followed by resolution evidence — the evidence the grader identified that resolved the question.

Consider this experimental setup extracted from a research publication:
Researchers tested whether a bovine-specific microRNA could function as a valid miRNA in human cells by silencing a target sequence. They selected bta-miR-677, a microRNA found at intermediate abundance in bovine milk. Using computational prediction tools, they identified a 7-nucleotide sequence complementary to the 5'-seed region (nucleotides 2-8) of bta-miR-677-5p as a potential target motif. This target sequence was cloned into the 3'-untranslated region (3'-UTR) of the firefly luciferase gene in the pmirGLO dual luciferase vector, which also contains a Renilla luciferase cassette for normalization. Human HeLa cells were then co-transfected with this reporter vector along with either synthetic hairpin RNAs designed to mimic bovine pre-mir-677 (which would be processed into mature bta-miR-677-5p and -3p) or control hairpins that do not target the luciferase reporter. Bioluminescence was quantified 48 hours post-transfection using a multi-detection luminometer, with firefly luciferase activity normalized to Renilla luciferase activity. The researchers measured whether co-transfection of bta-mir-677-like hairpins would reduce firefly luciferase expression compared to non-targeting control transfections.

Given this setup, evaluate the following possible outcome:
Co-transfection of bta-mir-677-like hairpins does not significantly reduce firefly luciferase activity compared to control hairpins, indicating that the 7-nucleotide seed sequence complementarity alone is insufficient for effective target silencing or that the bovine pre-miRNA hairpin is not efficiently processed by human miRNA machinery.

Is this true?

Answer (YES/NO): NO